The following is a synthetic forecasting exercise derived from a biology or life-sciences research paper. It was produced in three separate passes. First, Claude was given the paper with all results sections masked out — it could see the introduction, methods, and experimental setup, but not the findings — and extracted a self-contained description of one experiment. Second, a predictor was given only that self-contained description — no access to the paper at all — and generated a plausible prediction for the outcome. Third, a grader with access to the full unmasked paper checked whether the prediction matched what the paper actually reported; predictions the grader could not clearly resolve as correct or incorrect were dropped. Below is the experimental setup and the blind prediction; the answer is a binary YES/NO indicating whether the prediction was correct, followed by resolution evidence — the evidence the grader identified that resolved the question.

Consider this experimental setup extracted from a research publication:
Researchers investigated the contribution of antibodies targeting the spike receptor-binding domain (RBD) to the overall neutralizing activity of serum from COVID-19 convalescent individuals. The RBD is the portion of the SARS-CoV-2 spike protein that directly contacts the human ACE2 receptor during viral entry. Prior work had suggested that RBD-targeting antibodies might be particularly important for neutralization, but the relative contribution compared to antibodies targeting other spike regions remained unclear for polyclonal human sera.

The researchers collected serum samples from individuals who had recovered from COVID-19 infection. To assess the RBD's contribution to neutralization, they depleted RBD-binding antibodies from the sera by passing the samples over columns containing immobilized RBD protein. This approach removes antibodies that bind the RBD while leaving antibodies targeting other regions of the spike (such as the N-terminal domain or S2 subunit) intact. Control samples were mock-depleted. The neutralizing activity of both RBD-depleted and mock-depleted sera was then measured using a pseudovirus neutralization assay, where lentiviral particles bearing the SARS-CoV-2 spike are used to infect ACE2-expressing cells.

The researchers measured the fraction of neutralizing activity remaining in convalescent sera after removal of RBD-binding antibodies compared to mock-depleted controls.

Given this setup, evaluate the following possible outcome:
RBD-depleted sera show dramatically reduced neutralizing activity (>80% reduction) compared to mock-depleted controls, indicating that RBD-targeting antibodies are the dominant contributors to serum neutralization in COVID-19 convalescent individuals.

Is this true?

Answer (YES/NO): NO